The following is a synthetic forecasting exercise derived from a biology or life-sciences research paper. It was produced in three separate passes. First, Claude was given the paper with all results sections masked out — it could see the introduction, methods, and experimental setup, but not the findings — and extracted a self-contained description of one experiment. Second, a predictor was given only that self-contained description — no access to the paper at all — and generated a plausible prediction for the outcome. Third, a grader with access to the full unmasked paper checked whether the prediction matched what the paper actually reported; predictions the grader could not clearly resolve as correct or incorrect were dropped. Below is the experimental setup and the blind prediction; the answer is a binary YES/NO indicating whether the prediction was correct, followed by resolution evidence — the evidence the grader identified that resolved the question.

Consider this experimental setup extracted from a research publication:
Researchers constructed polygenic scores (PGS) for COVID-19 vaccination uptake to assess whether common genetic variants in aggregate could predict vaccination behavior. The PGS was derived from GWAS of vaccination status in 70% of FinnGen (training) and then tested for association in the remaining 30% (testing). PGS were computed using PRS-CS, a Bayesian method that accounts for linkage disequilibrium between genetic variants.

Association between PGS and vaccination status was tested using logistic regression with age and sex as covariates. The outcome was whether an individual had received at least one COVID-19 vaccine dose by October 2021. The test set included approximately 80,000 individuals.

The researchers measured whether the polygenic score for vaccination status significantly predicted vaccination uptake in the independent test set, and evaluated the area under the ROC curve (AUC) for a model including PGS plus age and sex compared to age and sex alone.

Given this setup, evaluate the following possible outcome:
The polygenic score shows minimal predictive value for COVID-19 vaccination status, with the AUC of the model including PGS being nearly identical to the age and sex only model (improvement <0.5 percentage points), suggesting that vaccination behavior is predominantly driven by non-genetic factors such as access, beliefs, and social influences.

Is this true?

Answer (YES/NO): NO